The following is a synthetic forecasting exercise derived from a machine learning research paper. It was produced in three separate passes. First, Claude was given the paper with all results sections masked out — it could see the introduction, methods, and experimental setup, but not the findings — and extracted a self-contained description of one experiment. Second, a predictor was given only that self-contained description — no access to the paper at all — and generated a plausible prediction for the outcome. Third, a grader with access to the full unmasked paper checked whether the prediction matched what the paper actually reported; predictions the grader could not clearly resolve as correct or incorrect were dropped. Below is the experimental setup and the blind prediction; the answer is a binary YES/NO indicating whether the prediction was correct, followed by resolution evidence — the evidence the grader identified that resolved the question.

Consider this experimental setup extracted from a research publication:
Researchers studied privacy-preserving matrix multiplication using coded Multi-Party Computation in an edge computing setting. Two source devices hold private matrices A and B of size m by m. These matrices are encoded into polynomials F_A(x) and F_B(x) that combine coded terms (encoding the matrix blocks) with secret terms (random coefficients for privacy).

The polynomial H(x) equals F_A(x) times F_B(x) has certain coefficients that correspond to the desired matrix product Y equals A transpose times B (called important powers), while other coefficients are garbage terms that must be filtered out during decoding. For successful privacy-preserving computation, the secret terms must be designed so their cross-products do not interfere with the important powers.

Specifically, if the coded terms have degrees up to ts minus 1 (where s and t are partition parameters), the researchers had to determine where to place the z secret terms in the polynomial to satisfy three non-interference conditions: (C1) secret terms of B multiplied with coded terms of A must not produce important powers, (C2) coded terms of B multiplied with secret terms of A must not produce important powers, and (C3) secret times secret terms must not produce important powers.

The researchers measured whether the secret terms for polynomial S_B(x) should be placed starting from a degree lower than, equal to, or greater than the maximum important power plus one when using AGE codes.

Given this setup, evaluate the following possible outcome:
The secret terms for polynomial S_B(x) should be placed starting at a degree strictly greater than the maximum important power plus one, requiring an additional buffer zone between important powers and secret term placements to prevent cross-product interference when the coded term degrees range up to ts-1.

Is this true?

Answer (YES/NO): NO